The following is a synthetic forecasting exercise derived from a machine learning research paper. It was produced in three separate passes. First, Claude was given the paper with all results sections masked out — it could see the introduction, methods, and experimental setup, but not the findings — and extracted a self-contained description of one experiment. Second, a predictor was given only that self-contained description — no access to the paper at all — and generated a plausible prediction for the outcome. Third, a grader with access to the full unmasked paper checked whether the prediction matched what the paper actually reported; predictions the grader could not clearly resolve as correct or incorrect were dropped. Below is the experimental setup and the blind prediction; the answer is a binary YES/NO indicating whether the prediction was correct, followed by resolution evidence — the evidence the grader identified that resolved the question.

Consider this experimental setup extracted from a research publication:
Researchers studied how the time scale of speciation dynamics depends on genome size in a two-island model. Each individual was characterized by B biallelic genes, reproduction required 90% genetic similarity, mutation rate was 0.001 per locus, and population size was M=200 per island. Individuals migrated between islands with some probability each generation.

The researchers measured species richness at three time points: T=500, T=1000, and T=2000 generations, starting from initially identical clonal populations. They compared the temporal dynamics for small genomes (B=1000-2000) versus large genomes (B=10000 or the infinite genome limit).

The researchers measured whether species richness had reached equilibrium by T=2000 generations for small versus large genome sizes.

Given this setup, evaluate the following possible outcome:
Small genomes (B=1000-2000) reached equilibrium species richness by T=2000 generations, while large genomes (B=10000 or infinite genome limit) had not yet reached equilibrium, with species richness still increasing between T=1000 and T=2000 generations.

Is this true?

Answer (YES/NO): NO